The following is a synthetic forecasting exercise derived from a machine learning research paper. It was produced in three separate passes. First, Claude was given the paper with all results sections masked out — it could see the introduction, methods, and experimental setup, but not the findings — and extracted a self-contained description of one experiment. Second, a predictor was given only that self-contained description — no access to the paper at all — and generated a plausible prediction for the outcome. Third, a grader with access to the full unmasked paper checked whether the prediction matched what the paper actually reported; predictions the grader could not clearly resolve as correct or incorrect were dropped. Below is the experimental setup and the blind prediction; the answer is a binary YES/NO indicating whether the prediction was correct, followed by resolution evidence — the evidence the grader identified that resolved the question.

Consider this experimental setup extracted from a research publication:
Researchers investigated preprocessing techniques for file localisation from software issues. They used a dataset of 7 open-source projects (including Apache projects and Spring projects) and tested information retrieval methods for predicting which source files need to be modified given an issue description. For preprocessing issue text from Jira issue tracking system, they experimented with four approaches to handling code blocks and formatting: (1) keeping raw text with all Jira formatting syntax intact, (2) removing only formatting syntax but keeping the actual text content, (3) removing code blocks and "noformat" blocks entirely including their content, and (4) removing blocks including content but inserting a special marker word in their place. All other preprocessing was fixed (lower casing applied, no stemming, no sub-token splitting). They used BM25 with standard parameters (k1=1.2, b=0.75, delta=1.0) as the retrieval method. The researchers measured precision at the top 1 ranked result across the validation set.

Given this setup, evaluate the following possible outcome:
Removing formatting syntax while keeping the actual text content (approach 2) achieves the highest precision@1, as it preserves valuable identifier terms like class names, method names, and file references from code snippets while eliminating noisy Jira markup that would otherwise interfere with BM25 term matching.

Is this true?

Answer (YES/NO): NO